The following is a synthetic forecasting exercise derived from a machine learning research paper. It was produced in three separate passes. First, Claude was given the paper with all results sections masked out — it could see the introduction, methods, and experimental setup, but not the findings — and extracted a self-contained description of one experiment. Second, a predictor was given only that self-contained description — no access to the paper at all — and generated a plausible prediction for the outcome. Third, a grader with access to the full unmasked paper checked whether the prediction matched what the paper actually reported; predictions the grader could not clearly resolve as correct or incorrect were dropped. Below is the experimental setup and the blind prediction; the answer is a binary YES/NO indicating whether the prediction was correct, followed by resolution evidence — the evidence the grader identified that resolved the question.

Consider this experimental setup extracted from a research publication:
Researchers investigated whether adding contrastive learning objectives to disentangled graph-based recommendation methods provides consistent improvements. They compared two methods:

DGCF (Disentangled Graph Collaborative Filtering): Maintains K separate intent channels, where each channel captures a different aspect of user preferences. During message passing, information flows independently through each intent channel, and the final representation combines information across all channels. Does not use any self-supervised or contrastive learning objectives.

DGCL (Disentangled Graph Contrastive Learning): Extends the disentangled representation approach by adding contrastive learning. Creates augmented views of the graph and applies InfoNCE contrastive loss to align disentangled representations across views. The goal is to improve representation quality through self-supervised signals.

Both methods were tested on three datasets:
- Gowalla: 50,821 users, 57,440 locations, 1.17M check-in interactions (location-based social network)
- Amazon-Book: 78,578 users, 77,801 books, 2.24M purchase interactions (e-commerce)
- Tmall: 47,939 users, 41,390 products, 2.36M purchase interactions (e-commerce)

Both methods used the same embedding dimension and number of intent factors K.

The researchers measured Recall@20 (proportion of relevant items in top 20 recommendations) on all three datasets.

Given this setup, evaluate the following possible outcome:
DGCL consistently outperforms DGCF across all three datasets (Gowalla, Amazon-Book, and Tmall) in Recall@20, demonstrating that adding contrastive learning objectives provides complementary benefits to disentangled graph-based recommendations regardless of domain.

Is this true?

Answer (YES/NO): NO